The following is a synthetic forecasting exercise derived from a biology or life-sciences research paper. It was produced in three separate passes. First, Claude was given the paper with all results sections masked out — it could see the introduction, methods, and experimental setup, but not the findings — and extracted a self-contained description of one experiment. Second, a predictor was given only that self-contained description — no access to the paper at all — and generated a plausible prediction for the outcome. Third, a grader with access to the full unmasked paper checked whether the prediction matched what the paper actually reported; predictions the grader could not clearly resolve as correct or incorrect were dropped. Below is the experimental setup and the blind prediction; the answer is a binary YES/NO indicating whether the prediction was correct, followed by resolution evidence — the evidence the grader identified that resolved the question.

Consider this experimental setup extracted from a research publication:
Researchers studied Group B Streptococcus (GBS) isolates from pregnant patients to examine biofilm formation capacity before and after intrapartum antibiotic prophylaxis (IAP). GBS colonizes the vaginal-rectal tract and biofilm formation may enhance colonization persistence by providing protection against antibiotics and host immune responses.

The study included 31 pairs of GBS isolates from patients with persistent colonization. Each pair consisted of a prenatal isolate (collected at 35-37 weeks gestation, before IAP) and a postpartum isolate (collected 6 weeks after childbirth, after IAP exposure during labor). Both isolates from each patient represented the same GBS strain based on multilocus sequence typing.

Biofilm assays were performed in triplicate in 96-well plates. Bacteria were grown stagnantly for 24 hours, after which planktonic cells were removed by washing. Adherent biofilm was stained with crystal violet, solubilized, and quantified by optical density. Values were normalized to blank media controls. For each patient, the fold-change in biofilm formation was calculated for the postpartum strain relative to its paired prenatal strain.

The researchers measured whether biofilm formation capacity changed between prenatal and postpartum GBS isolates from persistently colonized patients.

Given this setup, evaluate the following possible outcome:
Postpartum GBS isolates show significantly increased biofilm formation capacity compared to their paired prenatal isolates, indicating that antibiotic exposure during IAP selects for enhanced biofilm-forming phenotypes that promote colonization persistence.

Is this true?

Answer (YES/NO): NO